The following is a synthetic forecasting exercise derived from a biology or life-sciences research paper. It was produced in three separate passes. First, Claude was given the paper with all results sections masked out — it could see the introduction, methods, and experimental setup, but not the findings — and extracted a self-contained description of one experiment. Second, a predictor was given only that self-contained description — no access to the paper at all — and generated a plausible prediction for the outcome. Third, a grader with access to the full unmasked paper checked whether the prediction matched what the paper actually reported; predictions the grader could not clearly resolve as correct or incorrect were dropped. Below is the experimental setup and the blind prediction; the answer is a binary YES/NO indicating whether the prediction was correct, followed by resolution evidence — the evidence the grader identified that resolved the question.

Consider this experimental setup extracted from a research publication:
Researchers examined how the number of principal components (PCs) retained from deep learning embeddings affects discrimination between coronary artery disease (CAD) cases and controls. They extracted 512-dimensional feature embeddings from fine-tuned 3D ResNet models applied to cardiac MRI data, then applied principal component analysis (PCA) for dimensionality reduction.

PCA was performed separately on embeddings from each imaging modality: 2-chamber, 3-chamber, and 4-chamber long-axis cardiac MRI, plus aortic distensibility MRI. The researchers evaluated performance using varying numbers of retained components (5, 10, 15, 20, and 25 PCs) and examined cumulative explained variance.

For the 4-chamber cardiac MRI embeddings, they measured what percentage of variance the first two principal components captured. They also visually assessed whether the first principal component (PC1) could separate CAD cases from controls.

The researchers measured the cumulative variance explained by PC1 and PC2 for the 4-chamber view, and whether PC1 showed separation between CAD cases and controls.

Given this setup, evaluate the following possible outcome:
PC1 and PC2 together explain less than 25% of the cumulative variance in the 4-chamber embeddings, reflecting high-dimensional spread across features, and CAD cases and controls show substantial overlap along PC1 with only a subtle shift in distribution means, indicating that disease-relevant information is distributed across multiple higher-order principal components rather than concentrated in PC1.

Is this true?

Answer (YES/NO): NO